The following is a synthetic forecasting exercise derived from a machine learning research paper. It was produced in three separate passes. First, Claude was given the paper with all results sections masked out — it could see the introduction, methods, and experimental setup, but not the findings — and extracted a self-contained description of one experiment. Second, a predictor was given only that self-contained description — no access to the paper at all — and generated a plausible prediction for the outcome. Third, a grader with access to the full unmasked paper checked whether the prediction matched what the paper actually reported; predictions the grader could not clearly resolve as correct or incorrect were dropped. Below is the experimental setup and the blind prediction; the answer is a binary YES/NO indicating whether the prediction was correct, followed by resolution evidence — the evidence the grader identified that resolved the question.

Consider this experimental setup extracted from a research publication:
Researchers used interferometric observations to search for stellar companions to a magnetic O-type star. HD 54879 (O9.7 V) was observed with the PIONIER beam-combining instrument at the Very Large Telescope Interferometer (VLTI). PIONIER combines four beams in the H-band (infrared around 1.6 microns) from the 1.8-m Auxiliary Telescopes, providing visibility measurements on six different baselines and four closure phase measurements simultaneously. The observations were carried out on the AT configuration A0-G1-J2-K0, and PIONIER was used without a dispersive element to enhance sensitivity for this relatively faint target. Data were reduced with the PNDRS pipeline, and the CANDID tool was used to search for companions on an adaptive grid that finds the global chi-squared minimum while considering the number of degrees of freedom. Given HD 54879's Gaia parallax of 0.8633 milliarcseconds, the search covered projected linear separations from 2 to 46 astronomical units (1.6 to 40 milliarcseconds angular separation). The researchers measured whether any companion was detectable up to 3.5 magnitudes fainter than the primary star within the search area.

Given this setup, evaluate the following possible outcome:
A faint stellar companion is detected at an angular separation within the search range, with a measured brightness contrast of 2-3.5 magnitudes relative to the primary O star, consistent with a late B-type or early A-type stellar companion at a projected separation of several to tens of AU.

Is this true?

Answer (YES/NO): NO